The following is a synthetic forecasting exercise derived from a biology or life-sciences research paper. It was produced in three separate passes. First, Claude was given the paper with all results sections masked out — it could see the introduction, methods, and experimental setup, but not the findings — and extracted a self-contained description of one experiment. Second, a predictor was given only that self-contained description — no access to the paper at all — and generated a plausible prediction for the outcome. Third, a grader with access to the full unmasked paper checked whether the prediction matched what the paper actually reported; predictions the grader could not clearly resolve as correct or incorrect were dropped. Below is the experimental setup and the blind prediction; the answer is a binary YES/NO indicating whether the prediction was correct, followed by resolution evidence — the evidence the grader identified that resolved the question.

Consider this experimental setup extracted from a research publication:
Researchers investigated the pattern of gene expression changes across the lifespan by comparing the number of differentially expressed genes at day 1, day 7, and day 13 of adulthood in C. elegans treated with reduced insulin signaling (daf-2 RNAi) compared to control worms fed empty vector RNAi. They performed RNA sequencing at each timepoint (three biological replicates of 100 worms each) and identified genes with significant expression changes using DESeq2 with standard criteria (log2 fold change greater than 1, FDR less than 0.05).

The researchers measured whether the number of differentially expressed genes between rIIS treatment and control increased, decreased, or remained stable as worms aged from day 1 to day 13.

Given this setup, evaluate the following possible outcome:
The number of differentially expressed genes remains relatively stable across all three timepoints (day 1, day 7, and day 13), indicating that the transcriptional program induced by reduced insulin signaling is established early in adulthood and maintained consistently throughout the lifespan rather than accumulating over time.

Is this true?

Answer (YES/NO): NO